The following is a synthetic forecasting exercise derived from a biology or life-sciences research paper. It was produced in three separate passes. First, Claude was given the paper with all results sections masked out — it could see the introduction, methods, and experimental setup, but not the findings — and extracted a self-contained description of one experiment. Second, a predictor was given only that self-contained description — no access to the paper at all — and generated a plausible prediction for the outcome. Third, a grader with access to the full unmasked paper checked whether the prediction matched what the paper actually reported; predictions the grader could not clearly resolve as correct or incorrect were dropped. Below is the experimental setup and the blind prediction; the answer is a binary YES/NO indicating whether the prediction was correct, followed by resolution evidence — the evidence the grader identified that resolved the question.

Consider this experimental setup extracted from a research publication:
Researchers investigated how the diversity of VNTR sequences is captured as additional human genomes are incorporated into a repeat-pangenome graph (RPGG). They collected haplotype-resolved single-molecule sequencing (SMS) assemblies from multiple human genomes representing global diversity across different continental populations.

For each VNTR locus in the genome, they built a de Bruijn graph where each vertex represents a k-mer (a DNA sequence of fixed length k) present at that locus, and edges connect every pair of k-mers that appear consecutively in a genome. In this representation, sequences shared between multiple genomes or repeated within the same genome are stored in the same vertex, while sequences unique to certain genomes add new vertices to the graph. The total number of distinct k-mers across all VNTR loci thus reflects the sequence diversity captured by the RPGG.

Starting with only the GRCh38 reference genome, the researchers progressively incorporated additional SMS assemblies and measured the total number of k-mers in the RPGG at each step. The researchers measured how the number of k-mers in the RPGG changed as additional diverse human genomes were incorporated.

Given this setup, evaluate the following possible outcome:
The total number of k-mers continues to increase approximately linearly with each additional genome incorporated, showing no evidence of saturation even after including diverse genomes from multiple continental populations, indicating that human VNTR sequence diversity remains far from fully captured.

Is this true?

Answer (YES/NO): NO